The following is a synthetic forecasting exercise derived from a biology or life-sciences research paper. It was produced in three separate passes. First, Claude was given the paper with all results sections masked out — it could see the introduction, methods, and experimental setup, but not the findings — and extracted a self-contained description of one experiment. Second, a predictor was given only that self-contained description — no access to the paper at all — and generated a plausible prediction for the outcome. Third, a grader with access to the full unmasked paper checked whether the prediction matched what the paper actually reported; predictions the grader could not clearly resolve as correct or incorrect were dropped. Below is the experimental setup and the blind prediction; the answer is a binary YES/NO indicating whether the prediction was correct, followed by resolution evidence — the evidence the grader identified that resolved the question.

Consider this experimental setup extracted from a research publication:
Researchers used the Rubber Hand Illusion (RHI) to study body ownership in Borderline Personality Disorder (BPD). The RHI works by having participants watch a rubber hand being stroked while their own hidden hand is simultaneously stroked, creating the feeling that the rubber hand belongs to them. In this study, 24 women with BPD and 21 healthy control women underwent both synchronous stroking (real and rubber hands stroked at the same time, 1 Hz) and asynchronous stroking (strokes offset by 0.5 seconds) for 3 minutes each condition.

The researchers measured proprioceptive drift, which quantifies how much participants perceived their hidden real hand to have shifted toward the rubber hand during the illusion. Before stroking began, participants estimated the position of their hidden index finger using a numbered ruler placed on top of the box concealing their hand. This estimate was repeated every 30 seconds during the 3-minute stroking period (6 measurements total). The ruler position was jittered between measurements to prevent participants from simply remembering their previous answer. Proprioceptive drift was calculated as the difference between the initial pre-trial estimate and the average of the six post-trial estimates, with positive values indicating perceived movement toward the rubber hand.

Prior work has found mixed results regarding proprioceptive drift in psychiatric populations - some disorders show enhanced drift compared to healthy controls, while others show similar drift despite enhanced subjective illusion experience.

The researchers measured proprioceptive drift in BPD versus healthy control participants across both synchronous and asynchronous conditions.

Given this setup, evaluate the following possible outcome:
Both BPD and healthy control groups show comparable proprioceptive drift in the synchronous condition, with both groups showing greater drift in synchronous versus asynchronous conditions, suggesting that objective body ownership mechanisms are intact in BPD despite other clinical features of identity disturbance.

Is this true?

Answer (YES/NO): NO